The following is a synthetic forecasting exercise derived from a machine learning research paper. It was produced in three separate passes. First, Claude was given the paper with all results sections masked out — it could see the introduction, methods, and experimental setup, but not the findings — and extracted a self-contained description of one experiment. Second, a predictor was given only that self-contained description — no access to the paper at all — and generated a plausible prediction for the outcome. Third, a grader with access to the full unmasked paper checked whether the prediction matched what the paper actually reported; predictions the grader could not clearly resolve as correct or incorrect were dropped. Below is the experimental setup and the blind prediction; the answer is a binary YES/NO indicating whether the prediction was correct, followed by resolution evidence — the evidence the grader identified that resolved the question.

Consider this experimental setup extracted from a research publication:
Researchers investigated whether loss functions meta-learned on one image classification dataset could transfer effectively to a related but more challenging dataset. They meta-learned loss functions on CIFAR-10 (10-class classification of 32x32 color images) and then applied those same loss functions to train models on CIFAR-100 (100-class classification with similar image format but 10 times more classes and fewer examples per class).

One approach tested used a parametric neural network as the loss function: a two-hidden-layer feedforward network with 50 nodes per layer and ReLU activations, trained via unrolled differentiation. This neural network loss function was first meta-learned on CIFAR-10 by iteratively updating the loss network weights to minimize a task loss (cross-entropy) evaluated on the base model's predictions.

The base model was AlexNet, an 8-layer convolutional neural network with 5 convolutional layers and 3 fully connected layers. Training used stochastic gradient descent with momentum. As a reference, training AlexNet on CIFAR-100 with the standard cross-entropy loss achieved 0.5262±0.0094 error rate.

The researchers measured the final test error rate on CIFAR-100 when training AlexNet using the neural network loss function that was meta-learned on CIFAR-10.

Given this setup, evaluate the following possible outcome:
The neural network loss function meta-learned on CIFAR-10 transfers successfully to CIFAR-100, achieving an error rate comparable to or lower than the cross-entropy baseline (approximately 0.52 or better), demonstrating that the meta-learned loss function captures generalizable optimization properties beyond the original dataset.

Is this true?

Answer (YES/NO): NO